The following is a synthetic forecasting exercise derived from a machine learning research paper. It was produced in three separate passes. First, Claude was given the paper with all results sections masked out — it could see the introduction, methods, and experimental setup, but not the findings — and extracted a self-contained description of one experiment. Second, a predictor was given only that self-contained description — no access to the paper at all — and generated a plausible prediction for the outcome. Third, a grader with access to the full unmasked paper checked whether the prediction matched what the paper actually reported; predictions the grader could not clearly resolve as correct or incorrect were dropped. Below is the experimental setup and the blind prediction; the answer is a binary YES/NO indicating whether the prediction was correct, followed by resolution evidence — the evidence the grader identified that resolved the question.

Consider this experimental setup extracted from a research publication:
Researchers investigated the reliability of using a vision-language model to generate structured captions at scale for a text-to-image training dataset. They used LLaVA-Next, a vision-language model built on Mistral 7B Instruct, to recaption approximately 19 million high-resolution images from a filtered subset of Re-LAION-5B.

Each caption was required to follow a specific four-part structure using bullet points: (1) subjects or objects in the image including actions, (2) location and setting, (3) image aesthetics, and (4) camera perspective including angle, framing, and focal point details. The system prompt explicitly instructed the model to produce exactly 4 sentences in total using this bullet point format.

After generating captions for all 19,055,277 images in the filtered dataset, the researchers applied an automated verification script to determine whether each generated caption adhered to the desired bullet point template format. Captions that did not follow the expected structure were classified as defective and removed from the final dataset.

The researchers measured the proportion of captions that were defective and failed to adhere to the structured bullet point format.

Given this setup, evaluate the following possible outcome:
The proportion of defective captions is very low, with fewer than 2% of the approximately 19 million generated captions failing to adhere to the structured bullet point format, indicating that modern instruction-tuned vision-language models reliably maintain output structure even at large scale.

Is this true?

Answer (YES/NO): YES